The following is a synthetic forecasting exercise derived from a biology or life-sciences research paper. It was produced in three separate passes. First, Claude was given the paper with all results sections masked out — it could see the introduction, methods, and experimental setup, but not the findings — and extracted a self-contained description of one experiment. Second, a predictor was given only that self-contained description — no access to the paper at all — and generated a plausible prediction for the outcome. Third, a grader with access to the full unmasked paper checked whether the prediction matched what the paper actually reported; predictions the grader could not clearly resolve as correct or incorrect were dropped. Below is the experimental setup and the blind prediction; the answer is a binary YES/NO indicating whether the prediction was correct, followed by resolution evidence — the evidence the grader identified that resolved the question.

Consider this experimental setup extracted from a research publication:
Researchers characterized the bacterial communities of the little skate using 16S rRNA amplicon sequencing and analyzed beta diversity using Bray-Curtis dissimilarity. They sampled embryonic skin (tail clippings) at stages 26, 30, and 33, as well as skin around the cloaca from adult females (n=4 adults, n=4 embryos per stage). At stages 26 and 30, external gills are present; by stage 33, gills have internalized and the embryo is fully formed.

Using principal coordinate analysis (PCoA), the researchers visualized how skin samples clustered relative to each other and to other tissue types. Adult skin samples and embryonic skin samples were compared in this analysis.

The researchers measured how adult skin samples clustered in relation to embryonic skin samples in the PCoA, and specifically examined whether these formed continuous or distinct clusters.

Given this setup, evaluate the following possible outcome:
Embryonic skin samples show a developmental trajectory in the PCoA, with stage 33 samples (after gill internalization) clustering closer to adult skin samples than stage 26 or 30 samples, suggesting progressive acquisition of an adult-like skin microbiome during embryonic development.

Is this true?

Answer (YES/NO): NO